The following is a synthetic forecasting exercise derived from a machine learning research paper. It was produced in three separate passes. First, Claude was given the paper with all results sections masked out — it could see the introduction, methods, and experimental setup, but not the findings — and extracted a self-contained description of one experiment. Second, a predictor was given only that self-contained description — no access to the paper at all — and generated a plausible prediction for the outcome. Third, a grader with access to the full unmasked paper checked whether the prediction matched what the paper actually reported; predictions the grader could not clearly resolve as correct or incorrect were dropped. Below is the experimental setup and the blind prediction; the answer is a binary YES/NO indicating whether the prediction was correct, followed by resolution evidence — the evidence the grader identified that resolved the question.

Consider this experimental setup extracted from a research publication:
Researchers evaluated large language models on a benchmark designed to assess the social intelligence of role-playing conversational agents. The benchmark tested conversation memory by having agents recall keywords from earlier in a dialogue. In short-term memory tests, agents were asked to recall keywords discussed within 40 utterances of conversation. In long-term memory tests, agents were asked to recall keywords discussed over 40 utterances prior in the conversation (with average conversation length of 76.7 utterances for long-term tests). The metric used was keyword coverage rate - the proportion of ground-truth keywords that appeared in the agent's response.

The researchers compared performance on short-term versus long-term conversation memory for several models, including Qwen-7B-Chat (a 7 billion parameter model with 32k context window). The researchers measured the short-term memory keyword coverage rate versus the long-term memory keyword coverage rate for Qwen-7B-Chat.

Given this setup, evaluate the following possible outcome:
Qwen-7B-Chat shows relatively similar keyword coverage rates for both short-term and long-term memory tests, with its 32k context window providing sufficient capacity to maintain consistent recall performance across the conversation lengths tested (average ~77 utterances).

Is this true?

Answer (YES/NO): NO